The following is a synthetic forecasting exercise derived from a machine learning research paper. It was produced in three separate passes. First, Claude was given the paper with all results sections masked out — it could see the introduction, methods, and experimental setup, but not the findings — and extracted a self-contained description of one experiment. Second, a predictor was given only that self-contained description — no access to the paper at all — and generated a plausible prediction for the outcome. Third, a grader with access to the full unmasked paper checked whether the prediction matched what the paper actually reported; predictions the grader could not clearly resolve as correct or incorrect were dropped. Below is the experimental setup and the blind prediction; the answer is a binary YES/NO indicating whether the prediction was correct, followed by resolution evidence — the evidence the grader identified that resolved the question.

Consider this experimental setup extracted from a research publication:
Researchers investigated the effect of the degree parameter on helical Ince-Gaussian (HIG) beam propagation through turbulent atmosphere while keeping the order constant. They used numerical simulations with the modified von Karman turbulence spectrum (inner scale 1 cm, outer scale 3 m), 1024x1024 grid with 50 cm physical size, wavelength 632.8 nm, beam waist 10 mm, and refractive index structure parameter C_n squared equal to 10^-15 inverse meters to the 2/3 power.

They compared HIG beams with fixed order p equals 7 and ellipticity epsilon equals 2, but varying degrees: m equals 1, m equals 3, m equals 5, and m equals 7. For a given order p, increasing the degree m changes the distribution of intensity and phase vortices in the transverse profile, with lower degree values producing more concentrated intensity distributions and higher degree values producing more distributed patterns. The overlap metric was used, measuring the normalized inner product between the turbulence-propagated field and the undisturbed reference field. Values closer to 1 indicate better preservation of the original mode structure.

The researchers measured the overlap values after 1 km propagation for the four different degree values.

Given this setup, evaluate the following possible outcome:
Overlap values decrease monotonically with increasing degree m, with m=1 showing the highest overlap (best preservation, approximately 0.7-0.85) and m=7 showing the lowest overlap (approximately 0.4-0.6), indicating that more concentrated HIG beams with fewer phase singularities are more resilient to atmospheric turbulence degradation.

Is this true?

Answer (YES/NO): NO